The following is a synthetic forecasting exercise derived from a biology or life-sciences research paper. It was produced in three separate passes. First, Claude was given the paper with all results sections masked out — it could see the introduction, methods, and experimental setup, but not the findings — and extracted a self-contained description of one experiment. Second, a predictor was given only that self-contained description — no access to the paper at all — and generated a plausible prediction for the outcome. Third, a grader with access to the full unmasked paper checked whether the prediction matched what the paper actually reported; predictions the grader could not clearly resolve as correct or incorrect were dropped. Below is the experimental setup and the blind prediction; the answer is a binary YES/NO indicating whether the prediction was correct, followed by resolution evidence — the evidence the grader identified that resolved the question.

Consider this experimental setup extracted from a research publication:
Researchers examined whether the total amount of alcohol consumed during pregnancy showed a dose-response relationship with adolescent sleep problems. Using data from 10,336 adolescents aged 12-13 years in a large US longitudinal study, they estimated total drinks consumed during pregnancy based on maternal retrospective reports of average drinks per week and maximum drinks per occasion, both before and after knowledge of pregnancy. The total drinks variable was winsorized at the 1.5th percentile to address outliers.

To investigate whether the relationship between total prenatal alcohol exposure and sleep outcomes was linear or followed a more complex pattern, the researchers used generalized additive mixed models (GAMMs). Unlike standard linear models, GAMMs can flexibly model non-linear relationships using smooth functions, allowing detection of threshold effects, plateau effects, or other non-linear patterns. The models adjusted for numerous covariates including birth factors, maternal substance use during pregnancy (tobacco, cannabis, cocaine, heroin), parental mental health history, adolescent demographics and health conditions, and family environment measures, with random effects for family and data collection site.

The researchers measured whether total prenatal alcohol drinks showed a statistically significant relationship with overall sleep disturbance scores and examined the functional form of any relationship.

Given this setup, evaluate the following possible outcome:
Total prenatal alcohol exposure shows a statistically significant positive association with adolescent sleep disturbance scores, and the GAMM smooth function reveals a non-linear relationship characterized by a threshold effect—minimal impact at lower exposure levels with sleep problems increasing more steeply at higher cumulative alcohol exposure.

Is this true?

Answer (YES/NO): NO